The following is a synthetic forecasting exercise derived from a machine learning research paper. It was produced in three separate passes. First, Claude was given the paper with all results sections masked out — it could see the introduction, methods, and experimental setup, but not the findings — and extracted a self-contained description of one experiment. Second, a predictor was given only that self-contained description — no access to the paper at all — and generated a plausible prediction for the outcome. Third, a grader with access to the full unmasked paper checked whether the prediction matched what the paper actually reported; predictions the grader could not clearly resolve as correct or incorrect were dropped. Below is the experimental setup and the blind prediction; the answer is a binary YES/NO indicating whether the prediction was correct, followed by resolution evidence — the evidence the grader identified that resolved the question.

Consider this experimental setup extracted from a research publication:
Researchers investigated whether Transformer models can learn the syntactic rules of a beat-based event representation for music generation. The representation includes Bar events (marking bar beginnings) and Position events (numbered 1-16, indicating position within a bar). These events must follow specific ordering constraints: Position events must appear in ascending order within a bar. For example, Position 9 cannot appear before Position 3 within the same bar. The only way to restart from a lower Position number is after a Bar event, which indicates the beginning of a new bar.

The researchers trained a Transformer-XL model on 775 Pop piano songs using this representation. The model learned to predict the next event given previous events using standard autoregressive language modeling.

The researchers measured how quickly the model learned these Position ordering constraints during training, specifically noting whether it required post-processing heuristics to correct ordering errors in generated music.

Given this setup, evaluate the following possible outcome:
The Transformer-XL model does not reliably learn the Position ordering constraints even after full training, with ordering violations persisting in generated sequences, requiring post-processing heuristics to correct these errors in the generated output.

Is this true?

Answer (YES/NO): NO